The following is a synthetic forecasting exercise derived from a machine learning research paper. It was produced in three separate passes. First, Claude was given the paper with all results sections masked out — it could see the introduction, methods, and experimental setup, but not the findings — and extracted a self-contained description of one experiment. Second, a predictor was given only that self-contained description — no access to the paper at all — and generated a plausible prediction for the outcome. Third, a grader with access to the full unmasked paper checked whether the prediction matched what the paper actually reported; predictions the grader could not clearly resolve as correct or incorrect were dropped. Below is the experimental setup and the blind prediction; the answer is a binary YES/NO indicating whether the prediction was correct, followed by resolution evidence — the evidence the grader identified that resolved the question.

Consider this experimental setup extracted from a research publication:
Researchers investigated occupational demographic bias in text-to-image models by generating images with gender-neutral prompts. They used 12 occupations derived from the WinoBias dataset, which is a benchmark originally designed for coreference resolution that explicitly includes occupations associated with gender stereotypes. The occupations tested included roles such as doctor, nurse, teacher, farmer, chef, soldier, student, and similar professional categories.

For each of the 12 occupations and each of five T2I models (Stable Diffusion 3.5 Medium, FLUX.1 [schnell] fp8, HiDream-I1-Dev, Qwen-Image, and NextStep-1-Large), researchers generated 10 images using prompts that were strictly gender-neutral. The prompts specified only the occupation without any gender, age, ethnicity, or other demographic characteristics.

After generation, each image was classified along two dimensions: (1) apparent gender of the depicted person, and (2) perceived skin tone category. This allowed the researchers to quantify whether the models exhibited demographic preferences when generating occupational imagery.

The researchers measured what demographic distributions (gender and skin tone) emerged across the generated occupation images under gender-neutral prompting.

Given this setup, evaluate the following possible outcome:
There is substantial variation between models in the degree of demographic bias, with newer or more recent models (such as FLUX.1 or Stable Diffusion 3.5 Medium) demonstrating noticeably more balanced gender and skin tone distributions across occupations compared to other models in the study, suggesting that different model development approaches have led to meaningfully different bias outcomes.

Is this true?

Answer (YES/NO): NO